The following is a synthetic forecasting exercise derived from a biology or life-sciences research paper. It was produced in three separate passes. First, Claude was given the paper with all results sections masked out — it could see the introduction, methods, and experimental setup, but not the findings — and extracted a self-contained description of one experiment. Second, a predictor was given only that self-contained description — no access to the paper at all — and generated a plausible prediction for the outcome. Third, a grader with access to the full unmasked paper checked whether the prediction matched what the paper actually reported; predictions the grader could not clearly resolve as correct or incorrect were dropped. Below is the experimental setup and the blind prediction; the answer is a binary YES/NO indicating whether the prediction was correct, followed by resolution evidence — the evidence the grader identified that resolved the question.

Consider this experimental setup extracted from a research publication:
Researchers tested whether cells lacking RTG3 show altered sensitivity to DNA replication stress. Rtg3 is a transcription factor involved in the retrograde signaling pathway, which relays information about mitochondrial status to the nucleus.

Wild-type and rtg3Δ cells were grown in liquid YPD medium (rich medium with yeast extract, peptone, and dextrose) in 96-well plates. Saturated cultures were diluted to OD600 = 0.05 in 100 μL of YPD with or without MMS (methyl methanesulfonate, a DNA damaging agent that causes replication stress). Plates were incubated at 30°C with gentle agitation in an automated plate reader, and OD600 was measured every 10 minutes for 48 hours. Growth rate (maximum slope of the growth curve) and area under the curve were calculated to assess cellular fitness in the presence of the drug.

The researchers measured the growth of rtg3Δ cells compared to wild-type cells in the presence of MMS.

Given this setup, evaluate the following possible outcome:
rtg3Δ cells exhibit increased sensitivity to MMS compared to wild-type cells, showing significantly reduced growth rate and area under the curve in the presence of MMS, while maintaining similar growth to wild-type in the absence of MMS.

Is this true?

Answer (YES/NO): NO